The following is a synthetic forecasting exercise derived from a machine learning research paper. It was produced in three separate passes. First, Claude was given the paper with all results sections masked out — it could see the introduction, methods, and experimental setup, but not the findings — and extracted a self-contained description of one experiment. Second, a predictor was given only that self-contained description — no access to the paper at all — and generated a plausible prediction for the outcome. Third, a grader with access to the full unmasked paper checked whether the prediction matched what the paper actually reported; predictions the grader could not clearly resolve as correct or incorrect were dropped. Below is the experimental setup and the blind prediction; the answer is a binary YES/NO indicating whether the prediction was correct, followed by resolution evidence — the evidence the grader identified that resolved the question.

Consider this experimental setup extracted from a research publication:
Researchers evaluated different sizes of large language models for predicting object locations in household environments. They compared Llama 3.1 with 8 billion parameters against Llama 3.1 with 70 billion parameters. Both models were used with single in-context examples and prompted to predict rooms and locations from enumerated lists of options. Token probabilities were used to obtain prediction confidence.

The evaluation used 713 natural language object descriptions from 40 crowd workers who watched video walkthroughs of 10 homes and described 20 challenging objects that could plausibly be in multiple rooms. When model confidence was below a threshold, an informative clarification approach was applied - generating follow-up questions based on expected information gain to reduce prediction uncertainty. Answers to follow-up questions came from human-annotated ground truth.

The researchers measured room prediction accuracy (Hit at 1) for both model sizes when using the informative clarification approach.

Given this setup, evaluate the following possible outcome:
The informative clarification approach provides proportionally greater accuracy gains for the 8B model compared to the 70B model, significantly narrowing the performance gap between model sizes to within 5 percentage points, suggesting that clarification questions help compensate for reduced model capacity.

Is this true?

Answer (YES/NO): NO